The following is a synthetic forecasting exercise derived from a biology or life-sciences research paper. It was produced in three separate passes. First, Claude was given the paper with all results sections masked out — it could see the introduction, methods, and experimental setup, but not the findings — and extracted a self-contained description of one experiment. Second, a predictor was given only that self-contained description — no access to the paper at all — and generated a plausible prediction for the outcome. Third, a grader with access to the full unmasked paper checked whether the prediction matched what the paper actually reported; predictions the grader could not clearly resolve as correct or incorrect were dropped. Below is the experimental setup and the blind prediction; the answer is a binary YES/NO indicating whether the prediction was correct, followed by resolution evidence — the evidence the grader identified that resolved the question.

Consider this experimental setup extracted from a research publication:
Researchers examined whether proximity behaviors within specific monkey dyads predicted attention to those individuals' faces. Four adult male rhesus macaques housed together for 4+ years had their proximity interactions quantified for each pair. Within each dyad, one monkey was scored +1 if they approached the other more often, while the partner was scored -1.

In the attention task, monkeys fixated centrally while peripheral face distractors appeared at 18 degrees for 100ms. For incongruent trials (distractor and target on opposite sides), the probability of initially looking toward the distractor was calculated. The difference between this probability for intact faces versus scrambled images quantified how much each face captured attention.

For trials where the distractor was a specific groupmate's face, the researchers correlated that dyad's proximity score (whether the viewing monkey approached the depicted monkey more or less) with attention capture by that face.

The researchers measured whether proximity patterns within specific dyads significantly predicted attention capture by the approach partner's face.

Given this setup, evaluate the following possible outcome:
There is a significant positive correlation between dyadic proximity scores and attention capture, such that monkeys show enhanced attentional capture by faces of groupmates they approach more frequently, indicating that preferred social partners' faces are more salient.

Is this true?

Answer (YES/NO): NO